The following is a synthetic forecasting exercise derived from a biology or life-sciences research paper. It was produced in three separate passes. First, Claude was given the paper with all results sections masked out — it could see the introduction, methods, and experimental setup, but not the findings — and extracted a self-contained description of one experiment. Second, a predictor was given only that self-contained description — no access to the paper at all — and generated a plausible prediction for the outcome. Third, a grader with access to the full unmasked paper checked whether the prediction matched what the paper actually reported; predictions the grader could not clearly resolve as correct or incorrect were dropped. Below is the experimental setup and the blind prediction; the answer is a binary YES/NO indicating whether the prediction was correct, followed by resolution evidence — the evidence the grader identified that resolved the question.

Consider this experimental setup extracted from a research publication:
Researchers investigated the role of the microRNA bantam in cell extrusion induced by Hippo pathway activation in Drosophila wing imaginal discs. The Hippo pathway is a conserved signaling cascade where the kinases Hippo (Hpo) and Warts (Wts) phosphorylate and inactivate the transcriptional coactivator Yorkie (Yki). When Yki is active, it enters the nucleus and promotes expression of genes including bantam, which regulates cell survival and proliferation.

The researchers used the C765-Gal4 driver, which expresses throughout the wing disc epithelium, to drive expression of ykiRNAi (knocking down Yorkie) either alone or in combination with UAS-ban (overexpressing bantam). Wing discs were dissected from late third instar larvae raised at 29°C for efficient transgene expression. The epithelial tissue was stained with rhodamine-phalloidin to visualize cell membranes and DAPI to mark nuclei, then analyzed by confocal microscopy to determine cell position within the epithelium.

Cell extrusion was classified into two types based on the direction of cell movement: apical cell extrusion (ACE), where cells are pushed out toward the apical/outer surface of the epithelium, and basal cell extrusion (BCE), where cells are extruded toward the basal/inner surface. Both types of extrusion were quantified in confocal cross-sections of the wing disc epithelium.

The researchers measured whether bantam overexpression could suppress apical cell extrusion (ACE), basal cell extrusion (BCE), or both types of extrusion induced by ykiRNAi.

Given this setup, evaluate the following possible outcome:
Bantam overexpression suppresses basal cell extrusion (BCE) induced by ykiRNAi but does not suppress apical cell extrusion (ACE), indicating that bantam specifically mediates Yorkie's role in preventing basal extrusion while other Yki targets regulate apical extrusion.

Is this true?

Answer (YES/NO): YES